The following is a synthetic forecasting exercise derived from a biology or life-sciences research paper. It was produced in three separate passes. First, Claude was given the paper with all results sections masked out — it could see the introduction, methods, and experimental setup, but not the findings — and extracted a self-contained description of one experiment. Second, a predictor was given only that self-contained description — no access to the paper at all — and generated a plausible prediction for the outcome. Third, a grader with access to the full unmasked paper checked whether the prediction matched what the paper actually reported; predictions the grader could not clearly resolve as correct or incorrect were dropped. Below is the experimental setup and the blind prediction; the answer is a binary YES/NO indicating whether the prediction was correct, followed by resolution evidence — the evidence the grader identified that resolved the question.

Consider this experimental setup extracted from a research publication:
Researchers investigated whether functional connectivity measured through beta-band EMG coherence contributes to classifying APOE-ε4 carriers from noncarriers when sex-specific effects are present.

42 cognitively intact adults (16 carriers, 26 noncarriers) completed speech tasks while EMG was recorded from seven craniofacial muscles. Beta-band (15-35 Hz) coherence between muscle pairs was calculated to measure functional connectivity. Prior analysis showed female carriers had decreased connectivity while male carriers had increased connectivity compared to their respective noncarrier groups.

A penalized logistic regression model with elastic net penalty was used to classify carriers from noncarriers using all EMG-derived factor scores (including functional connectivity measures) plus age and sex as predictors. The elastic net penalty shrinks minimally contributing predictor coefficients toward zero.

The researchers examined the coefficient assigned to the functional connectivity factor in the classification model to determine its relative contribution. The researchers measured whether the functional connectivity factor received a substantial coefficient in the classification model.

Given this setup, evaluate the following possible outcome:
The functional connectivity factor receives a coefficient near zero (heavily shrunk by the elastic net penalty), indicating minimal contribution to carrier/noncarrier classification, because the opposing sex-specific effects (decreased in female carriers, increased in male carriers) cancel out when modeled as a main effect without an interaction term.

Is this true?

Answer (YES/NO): YES